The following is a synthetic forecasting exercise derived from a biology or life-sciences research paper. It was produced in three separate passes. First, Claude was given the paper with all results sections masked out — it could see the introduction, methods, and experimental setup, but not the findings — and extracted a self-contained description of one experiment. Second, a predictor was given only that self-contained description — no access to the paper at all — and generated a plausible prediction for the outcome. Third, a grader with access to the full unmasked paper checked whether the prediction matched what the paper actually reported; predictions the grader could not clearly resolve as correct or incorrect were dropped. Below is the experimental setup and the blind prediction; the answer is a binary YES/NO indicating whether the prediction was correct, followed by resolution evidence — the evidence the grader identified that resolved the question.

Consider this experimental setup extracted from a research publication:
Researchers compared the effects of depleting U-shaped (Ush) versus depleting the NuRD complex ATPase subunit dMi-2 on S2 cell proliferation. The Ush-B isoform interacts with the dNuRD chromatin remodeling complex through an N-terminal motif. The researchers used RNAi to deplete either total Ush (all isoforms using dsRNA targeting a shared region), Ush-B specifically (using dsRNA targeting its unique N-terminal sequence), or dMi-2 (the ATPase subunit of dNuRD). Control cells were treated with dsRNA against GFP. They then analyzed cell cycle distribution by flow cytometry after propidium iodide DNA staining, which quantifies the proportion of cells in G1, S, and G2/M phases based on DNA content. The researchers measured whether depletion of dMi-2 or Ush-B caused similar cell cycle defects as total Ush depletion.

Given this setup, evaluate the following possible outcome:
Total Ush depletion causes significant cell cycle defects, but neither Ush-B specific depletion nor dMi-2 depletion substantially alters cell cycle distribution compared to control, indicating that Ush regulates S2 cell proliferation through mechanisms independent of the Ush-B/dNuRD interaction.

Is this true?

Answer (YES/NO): YES